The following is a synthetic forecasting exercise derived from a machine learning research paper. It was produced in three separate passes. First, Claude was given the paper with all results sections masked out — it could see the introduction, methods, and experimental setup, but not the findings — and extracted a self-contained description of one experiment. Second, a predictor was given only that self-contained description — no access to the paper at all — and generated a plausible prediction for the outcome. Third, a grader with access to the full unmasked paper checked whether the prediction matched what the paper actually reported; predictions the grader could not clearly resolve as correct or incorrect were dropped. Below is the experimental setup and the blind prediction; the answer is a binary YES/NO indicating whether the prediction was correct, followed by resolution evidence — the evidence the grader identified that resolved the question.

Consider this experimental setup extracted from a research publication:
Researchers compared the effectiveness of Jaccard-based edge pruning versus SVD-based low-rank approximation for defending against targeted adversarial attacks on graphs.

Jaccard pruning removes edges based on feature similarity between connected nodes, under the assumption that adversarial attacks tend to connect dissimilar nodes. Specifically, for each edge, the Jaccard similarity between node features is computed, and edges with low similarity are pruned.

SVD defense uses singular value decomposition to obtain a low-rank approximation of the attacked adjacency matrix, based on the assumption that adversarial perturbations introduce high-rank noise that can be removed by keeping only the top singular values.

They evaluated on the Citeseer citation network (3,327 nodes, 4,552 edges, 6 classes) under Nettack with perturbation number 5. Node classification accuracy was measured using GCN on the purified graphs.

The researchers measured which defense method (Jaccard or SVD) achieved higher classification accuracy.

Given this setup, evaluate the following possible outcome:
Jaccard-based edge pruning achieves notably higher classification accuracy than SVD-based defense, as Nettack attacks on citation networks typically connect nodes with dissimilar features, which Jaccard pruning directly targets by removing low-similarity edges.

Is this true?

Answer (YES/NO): NO